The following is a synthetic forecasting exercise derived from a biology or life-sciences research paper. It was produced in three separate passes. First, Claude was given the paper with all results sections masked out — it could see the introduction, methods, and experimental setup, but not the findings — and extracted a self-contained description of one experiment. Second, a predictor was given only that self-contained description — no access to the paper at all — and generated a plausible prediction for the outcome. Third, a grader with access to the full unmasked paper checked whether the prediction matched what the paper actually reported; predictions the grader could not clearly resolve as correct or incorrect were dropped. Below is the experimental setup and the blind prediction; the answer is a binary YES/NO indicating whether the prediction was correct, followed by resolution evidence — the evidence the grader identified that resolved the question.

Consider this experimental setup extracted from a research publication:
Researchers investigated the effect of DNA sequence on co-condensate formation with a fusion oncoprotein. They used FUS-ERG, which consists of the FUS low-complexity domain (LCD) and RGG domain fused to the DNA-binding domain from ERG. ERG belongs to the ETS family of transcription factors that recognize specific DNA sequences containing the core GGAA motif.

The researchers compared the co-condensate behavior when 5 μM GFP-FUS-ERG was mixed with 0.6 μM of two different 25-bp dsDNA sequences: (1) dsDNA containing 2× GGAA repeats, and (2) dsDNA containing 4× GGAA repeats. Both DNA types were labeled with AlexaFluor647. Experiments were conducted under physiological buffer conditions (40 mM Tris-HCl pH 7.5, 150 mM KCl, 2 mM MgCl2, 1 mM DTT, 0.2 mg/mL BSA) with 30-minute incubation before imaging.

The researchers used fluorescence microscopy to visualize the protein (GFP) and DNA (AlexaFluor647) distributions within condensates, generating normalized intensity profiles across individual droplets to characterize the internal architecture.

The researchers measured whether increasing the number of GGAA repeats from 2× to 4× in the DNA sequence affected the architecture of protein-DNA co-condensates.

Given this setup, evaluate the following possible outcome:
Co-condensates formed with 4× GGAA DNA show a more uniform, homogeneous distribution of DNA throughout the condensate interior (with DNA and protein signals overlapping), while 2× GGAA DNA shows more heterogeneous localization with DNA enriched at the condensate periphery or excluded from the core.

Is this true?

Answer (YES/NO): NO